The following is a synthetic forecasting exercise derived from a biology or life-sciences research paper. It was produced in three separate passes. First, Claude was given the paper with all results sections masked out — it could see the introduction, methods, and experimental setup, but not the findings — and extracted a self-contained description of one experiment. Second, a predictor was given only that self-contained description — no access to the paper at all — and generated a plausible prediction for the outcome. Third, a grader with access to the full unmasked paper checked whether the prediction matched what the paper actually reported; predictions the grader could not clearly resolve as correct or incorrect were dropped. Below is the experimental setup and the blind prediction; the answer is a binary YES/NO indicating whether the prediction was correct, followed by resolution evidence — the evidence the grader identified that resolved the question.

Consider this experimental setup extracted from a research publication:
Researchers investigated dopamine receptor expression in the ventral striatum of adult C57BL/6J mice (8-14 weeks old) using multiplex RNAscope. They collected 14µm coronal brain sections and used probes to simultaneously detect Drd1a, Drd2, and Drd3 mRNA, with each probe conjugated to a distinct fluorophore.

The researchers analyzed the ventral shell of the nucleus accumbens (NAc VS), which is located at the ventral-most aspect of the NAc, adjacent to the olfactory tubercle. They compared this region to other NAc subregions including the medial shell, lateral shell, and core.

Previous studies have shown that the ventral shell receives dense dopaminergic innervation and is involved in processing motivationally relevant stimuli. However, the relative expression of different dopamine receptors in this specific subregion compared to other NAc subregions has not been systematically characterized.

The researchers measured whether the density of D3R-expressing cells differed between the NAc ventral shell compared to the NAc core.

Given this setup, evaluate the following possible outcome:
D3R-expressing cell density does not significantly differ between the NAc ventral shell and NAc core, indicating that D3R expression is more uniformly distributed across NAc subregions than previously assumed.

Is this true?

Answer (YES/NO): YES